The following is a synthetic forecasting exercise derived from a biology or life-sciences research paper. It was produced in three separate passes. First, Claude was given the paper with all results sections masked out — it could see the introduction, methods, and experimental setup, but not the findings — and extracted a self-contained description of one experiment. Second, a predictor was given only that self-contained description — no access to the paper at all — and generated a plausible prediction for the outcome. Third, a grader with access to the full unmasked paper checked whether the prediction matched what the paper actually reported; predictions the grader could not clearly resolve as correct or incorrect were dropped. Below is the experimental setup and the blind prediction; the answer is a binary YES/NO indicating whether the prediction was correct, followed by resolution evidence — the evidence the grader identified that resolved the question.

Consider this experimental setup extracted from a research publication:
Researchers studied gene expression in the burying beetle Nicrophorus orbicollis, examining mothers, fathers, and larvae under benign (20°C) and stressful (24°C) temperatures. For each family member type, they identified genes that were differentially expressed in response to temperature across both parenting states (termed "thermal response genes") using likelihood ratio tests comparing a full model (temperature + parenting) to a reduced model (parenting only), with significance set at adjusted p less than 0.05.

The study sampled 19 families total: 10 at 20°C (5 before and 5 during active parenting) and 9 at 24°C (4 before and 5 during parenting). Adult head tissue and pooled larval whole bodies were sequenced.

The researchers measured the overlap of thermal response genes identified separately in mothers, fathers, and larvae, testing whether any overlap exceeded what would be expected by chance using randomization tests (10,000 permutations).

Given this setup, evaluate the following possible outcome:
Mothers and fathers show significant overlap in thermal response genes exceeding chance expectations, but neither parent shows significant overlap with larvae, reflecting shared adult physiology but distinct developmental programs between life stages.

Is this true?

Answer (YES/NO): NO